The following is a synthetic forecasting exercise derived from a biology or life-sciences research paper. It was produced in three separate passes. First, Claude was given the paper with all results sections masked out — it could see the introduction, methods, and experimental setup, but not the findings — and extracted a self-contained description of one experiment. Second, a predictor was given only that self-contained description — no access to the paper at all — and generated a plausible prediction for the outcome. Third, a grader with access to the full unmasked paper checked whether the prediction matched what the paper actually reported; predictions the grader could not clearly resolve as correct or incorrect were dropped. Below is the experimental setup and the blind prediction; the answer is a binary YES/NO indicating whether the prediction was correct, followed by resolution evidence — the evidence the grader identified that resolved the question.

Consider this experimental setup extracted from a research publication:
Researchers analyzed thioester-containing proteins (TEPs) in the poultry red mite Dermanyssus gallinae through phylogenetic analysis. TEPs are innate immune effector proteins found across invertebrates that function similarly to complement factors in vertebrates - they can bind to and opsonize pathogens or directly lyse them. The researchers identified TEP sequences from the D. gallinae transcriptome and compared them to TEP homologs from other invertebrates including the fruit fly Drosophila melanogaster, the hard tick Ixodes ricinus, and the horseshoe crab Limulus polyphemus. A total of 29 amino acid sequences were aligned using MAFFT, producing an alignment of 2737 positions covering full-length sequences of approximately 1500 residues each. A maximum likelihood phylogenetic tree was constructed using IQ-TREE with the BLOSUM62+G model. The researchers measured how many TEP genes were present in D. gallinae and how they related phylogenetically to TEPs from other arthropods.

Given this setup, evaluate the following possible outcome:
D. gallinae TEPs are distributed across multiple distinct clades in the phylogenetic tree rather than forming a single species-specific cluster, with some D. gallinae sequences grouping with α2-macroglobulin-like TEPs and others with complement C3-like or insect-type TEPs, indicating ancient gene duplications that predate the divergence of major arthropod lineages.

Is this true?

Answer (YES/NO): YES